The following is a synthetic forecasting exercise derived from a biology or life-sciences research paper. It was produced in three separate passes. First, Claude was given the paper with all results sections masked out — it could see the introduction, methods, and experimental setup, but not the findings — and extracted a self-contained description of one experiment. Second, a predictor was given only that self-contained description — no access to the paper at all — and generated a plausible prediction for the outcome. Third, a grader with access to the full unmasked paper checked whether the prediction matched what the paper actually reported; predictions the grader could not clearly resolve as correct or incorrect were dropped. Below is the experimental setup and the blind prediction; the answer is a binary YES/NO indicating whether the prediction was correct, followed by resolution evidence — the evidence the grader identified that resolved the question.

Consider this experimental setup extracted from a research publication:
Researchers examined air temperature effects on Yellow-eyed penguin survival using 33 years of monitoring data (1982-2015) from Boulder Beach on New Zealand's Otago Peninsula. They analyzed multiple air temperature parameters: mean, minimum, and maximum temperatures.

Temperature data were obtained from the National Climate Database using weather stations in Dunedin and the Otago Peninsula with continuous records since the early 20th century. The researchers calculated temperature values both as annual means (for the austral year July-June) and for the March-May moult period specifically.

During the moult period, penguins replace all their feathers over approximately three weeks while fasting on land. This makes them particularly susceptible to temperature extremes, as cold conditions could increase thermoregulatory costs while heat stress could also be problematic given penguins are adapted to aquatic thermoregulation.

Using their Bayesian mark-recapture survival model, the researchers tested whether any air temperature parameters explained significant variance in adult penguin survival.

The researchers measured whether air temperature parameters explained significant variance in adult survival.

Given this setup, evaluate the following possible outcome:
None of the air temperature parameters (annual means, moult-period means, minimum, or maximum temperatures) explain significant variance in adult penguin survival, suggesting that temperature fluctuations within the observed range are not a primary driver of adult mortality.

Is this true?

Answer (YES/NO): NO